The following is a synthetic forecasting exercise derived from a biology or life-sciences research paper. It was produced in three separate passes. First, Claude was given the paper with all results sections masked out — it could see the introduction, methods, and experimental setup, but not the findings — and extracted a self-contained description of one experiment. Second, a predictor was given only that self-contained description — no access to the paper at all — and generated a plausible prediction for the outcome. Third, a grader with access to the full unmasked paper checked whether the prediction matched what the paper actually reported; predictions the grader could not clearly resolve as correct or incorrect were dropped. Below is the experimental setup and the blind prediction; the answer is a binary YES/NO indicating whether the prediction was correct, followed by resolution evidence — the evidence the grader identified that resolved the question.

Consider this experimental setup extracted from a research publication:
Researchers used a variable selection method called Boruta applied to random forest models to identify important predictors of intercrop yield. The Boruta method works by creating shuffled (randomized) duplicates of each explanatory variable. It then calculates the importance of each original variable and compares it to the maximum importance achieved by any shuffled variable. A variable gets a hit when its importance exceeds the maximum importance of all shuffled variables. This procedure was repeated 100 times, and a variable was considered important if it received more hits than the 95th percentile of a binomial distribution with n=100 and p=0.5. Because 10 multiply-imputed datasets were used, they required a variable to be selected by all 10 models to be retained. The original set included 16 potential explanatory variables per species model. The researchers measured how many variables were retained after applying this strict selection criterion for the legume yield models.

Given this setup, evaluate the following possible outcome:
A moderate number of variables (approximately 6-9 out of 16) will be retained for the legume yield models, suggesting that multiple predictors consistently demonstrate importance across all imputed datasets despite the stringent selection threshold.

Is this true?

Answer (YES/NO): NO